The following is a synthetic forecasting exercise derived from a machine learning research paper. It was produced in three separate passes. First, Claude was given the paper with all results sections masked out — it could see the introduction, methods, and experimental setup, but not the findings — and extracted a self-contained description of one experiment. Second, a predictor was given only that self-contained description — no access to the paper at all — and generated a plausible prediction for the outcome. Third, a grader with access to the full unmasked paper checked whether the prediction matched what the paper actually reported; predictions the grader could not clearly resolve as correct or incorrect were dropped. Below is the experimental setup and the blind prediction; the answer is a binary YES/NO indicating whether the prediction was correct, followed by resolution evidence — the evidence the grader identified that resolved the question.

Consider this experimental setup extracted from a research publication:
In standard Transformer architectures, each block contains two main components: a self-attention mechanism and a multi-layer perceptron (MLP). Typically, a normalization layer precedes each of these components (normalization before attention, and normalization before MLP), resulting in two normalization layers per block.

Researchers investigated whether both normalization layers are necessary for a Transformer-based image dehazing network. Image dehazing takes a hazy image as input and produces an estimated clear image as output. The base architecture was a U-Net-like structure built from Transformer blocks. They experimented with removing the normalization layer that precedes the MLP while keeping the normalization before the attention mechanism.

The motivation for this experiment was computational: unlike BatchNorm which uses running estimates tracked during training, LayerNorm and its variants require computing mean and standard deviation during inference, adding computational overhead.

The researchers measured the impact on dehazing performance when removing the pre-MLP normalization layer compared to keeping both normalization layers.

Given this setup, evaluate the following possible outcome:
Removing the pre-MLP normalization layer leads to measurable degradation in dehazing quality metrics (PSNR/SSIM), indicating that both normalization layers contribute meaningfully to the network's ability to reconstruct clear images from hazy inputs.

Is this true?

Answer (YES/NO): NO